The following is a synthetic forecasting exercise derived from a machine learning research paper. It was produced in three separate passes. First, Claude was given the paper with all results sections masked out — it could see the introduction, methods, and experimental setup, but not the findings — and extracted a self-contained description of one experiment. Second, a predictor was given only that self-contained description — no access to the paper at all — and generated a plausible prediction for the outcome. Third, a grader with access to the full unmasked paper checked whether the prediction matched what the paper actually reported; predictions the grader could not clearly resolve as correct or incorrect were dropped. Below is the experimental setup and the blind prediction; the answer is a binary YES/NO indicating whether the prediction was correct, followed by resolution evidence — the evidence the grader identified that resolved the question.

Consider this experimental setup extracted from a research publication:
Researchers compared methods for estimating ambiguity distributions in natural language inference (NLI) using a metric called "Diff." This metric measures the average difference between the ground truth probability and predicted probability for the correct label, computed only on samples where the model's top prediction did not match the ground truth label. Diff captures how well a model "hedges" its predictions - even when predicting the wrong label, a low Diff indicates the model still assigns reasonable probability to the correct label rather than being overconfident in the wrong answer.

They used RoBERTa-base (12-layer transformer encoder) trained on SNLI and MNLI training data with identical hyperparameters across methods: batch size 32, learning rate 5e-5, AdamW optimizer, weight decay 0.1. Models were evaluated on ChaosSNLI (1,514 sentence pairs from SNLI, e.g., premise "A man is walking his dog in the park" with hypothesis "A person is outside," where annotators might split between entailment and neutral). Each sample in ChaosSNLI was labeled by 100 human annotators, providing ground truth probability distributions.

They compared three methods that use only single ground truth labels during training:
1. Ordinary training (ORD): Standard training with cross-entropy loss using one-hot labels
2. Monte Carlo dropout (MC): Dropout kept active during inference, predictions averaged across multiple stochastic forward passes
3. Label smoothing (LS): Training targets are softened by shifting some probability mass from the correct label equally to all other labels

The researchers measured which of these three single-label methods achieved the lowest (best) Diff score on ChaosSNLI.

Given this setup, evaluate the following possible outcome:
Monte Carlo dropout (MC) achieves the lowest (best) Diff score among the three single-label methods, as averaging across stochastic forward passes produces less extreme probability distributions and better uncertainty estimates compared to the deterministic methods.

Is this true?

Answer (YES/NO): YES